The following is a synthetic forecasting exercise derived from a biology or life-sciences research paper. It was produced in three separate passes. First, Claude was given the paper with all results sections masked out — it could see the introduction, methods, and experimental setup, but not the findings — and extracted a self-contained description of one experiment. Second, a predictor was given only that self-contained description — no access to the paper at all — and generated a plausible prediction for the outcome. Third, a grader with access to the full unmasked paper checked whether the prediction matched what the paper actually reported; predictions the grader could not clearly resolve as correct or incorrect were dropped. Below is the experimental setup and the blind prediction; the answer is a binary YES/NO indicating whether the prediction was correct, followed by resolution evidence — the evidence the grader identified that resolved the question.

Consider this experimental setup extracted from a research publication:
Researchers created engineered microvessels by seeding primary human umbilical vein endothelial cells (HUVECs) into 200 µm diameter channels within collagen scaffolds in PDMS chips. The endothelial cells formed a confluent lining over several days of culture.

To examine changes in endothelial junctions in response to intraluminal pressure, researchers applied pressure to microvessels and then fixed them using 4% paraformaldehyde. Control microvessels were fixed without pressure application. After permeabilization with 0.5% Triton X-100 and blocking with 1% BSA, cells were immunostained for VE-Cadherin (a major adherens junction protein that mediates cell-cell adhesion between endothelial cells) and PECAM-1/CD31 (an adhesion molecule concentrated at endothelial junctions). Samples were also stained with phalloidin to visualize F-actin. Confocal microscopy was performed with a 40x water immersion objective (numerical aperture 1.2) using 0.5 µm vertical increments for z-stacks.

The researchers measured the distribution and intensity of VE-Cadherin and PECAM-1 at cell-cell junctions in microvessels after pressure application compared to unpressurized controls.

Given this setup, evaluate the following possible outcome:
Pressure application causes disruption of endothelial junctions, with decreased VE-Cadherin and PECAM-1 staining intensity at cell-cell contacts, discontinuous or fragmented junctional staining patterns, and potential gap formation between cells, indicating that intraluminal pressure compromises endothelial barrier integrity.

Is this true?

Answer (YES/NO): NO